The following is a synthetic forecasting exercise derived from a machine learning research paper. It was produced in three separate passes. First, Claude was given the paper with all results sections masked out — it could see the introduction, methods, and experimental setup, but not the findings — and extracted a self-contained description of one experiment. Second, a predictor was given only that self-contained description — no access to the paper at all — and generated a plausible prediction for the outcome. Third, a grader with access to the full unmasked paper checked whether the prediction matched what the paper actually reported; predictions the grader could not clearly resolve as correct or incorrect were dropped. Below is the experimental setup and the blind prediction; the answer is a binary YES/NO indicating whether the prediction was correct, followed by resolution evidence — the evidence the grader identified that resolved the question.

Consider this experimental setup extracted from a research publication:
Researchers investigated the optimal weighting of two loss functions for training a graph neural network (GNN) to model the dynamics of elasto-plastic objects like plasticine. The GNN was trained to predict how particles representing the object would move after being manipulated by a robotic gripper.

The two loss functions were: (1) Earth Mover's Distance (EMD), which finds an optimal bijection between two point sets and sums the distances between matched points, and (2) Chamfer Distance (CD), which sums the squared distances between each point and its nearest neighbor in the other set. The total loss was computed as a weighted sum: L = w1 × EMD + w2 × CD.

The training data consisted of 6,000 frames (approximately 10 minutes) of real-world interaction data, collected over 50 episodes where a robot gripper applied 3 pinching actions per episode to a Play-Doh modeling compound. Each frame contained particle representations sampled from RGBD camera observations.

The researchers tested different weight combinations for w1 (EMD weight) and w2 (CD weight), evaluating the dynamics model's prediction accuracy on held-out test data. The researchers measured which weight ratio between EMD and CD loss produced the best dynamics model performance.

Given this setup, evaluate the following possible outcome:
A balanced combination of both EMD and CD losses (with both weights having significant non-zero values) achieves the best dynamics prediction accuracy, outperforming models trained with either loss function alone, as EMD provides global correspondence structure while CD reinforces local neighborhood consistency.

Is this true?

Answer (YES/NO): NO